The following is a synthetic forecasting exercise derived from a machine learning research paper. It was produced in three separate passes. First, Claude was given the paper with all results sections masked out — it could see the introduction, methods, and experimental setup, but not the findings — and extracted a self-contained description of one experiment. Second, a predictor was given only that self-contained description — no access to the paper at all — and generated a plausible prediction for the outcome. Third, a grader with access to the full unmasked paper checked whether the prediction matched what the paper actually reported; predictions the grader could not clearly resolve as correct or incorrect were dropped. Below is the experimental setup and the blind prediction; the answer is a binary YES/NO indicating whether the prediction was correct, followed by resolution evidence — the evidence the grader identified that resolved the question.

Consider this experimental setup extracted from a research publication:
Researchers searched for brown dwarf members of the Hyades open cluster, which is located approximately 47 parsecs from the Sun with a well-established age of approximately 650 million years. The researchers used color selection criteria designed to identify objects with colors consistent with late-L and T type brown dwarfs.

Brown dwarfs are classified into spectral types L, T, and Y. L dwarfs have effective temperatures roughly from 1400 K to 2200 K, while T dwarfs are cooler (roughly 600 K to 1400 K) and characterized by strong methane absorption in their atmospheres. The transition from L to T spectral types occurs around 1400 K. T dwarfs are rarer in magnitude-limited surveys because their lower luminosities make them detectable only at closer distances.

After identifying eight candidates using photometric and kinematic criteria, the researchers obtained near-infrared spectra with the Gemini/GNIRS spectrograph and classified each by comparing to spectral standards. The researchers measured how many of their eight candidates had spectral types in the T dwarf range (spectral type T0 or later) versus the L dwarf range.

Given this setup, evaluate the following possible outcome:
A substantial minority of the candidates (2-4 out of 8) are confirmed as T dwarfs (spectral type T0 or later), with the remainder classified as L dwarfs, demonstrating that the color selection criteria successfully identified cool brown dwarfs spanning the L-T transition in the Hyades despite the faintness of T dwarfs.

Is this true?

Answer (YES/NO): YES